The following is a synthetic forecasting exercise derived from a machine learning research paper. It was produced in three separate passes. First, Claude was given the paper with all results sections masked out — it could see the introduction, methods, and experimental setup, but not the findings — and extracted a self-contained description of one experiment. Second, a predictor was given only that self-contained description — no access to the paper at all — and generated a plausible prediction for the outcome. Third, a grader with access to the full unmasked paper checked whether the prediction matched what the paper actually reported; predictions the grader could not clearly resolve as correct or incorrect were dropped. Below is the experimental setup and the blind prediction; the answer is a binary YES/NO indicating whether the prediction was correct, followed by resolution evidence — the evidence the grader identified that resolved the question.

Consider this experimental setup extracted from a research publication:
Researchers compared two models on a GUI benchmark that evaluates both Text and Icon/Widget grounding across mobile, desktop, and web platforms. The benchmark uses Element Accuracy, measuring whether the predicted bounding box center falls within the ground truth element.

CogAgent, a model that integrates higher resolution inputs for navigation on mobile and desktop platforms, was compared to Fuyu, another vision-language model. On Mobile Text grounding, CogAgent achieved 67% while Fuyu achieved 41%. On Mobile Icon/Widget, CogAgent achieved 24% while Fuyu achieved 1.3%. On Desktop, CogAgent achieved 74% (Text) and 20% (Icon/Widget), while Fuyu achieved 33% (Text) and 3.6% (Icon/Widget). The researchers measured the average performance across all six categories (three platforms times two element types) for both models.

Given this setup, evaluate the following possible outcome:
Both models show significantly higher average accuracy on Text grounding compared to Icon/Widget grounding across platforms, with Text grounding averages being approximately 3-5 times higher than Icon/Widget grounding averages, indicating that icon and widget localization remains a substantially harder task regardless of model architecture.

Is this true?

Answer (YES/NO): NO